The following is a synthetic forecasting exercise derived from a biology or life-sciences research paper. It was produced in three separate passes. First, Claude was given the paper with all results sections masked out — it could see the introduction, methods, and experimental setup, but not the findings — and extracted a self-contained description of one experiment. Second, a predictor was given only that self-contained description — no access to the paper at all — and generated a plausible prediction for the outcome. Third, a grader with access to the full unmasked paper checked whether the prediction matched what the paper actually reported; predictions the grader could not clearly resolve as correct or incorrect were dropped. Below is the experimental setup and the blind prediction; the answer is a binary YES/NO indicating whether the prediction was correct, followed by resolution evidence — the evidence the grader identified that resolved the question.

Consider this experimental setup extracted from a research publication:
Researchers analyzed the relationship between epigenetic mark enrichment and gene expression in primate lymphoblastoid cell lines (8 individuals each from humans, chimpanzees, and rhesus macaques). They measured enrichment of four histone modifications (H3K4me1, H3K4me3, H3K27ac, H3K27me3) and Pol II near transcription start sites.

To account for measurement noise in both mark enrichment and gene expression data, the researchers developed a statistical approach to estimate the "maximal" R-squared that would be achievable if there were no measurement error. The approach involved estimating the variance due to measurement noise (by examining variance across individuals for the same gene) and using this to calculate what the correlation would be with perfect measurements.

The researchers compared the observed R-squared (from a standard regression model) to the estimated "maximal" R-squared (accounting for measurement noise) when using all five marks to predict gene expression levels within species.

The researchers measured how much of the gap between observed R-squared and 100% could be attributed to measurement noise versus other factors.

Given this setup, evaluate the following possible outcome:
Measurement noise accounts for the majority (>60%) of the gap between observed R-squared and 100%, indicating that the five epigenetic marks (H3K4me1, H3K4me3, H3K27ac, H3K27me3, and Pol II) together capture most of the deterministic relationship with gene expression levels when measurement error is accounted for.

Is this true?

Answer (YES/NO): NO